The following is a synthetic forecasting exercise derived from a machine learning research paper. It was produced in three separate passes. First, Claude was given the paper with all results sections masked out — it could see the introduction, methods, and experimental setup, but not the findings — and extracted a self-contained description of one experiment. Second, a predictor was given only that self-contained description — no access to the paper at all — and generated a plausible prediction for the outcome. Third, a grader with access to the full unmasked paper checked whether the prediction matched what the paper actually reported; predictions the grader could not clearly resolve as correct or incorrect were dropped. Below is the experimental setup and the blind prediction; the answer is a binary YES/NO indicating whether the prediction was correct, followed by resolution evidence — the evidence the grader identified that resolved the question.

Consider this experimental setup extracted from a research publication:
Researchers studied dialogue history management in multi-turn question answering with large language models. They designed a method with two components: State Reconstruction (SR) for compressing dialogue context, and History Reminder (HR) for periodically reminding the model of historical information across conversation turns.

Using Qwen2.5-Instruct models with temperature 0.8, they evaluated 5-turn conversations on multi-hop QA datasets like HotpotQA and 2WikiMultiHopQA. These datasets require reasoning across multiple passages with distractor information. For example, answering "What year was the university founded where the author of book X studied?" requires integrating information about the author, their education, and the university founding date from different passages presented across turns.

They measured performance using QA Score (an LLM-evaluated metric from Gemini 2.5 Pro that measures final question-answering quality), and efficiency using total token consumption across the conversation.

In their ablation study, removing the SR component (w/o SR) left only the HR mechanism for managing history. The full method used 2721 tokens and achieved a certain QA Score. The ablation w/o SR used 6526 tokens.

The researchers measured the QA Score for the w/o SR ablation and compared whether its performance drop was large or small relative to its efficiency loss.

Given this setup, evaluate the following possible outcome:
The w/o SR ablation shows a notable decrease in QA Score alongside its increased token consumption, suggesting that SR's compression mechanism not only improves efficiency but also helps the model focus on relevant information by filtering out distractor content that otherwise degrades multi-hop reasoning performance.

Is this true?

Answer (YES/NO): NO